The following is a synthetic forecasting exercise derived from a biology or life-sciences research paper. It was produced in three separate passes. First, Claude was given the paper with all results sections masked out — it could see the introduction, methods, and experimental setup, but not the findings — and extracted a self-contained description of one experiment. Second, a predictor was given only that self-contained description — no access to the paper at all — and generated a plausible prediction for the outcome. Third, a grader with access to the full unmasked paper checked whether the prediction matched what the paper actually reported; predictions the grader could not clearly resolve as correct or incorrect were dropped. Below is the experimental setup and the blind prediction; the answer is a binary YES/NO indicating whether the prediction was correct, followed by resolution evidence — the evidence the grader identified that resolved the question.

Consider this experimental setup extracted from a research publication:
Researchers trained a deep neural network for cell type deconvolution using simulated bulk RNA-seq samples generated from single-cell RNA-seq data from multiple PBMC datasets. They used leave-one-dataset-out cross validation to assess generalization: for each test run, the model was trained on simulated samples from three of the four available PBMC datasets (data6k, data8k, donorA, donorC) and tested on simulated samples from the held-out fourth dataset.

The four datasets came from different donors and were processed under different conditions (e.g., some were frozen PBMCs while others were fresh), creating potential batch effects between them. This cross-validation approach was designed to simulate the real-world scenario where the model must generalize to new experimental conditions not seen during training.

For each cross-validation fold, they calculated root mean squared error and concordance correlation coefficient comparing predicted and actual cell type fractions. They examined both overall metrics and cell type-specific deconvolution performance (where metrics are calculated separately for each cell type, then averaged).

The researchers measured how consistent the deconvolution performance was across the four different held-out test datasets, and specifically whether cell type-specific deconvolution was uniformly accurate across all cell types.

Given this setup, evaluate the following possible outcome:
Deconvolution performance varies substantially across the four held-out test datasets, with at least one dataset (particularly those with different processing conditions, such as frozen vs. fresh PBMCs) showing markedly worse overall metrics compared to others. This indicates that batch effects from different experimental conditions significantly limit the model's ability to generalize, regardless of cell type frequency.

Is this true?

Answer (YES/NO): NO